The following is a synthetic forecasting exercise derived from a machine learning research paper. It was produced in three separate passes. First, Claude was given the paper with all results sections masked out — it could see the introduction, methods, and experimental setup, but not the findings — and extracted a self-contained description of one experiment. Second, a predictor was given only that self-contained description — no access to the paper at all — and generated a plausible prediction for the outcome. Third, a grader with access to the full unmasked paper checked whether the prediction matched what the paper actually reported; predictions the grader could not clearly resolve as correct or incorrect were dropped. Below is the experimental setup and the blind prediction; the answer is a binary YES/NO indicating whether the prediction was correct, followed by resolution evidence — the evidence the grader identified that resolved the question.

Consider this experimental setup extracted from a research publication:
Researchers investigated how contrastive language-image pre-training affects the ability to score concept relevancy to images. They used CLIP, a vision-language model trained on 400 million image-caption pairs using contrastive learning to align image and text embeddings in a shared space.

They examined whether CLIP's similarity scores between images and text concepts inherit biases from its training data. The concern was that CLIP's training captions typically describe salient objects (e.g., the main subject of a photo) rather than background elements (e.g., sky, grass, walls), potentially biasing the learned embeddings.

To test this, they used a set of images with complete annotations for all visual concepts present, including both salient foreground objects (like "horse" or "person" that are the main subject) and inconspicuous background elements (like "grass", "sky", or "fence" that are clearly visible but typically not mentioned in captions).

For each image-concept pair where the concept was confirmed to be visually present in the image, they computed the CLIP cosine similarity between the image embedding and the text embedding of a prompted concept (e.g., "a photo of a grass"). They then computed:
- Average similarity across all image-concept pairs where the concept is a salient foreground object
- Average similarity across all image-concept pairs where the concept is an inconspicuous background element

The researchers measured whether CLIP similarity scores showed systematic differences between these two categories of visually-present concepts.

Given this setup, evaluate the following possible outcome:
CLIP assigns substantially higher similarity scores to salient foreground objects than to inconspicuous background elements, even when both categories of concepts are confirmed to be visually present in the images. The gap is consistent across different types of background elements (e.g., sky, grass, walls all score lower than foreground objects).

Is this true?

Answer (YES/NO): YES